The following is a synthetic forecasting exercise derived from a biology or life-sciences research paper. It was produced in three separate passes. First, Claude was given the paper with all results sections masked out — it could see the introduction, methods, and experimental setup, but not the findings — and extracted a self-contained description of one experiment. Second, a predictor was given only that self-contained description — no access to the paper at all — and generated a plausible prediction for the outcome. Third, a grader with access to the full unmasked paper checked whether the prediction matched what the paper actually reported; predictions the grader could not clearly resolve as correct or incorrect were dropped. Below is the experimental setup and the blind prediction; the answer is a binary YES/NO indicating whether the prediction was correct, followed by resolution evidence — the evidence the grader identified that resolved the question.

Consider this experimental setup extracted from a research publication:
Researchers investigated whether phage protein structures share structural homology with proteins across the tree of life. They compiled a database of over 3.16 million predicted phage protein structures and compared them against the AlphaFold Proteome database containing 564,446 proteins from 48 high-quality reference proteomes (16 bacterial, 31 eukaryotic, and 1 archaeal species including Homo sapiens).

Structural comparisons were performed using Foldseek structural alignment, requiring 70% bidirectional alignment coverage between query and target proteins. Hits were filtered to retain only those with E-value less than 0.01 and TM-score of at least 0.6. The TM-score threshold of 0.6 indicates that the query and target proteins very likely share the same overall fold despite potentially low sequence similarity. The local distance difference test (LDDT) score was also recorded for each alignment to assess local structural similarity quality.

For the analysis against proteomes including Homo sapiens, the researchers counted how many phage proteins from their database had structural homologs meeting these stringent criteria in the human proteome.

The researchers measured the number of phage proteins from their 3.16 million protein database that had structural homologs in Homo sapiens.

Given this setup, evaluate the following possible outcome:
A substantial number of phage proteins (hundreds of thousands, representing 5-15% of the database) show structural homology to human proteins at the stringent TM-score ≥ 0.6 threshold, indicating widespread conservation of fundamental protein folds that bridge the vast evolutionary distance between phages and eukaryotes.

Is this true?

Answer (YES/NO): NO